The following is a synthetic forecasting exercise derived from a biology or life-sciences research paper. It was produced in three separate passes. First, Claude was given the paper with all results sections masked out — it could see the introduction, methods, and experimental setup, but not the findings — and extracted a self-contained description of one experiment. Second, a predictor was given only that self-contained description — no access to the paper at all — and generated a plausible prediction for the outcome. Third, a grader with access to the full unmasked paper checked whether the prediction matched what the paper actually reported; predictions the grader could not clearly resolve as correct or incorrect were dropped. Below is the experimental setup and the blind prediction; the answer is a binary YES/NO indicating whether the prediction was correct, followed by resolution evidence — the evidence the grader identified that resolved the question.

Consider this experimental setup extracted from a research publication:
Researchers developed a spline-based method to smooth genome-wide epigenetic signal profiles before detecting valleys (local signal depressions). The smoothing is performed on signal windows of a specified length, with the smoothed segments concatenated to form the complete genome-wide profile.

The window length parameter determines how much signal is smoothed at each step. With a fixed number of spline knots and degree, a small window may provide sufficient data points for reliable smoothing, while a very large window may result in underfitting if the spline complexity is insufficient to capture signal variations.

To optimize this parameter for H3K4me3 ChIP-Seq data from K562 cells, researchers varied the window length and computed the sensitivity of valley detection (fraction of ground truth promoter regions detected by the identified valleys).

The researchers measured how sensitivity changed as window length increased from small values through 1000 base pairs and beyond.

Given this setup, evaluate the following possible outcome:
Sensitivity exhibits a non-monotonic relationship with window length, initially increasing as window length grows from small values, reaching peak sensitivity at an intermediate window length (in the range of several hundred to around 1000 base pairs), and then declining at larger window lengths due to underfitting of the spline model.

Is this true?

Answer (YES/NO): YES